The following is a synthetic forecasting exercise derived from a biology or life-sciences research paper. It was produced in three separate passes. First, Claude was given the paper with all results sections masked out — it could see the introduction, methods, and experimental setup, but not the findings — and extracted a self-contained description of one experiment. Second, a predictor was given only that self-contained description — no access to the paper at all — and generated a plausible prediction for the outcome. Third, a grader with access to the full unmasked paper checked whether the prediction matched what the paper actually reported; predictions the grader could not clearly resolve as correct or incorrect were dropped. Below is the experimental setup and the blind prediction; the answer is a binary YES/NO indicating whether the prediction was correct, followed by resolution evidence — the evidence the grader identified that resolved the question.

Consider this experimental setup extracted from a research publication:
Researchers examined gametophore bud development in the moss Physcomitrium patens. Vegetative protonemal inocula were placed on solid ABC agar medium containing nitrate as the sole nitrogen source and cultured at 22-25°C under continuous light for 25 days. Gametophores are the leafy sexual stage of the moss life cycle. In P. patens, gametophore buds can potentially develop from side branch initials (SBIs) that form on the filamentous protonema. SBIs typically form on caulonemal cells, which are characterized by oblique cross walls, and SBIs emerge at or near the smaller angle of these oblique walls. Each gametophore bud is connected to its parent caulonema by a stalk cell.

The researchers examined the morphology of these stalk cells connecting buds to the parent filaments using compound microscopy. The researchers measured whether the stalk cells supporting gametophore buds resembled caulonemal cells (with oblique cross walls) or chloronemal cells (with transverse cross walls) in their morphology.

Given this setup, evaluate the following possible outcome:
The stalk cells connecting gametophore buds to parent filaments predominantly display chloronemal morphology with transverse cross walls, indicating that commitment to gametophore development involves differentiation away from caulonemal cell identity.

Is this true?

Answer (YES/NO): YES